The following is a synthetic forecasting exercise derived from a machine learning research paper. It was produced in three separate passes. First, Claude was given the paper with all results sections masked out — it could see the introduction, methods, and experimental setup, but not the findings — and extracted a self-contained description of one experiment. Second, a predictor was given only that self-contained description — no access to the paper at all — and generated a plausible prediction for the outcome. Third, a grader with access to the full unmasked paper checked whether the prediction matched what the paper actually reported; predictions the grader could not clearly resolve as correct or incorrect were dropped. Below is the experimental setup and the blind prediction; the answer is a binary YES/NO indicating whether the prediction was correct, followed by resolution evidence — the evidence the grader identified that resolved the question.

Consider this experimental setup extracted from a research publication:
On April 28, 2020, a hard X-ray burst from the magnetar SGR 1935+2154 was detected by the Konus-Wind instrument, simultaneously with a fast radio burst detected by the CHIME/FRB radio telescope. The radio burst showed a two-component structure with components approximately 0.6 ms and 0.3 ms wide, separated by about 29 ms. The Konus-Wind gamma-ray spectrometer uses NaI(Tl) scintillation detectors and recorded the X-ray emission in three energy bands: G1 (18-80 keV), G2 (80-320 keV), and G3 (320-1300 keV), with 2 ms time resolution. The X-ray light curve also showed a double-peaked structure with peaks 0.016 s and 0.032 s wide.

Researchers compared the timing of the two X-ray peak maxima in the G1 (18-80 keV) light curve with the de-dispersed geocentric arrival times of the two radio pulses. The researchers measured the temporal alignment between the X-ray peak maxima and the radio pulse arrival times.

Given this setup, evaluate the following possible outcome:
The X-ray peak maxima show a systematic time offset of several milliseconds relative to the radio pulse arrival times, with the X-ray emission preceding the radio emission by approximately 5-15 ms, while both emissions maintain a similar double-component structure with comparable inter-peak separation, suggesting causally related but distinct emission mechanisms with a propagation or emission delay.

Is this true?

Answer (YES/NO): NO